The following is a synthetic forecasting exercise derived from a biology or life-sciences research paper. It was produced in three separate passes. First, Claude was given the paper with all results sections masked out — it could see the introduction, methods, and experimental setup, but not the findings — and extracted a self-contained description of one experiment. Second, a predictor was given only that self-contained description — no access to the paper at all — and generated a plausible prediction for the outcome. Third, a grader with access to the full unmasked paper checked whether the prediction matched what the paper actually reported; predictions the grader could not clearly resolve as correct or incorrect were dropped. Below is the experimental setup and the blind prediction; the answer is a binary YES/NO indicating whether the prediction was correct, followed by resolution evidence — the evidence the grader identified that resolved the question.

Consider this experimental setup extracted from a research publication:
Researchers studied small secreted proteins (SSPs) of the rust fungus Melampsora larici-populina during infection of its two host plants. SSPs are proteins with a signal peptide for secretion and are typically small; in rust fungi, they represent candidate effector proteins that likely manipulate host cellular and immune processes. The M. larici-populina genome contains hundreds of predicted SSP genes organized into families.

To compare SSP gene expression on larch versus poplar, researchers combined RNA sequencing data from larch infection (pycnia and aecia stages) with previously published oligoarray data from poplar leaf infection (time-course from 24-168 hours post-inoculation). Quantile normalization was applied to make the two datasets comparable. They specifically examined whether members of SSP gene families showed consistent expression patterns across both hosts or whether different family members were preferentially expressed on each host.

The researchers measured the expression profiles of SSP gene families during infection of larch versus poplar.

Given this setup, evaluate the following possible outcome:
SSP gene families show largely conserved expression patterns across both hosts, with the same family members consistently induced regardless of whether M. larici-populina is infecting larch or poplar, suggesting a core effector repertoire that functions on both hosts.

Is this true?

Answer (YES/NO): NO